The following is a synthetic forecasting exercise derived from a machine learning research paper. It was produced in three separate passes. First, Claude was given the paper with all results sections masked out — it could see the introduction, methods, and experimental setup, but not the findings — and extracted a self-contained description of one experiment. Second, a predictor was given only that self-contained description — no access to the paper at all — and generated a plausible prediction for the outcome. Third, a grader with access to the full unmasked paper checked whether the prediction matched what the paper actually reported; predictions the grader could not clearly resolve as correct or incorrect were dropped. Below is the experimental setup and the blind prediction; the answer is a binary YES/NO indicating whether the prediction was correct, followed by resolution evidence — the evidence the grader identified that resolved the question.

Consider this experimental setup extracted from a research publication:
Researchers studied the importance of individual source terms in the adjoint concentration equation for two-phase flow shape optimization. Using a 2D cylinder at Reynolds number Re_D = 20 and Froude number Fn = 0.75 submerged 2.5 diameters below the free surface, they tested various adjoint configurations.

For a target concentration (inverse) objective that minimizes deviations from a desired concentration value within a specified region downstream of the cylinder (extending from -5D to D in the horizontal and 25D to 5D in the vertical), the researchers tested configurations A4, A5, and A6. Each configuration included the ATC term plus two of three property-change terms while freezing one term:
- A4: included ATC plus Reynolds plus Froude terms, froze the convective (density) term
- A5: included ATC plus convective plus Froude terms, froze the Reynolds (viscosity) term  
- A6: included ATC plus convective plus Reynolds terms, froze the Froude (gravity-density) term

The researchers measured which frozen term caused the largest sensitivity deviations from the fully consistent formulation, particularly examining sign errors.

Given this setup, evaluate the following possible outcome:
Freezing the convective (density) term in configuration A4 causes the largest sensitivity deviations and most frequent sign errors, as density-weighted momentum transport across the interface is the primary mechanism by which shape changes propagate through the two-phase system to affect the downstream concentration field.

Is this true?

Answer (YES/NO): NO